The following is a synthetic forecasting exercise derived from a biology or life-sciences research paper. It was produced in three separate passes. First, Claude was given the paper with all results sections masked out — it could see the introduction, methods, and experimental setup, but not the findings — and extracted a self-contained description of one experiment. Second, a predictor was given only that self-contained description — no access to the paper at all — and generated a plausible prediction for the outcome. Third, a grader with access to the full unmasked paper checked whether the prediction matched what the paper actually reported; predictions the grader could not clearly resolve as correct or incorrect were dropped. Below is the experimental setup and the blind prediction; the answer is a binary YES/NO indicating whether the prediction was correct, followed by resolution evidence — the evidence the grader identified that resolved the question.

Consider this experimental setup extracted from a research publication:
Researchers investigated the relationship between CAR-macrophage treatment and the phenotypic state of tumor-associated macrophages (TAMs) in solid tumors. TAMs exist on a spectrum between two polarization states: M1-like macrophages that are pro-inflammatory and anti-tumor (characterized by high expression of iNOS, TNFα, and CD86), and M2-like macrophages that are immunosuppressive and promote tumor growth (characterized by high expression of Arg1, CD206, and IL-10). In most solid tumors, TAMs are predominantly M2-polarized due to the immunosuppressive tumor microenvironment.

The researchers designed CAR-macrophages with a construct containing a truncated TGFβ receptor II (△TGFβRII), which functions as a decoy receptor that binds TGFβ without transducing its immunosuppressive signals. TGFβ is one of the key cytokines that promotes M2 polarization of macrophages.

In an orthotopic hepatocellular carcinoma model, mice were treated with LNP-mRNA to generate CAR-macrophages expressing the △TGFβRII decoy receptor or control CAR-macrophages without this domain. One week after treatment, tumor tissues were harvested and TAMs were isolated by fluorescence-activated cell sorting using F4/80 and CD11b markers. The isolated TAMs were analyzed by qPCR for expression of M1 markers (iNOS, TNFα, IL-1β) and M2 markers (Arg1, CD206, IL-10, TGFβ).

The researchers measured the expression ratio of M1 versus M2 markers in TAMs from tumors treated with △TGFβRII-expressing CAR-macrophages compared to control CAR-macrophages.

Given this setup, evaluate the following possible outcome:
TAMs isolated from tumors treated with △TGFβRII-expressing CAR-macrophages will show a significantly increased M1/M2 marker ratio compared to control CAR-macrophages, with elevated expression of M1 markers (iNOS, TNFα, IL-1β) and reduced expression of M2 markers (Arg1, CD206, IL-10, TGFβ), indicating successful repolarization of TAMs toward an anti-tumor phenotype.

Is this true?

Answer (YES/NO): NO